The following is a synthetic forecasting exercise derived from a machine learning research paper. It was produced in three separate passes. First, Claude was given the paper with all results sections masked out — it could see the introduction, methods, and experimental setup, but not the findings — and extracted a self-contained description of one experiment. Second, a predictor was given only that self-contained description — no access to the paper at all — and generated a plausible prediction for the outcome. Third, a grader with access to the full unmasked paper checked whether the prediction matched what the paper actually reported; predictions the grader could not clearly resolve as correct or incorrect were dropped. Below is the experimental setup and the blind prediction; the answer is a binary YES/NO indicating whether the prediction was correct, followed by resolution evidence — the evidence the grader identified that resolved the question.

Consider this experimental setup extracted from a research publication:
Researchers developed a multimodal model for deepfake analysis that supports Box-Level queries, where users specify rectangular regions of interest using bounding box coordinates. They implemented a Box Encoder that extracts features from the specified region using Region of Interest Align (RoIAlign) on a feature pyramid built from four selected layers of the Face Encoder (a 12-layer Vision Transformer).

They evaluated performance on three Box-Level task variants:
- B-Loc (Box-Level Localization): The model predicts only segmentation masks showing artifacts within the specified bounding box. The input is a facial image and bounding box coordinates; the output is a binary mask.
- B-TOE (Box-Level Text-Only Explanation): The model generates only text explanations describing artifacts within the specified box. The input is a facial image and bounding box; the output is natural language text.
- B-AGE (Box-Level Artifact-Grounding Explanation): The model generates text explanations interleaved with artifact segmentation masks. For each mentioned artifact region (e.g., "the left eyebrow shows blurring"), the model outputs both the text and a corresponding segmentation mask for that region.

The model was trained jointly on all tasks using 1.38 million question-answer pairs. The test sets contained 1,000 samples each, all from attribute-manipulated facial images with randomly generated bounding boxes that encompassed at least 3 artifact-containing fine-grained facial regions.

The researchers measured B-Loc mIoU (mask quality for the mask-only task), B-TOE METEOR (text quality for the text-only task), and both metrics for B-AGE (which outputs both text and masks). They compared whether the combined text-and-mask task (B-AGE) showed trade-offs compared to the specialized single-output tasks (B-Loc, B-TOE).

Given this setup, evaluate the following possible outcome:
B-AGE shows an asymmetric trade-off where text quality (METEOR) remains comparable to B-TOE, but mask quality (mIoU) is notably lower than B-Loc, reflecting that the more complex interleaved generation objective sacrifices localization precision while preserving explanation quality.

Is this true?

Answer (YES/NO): NO